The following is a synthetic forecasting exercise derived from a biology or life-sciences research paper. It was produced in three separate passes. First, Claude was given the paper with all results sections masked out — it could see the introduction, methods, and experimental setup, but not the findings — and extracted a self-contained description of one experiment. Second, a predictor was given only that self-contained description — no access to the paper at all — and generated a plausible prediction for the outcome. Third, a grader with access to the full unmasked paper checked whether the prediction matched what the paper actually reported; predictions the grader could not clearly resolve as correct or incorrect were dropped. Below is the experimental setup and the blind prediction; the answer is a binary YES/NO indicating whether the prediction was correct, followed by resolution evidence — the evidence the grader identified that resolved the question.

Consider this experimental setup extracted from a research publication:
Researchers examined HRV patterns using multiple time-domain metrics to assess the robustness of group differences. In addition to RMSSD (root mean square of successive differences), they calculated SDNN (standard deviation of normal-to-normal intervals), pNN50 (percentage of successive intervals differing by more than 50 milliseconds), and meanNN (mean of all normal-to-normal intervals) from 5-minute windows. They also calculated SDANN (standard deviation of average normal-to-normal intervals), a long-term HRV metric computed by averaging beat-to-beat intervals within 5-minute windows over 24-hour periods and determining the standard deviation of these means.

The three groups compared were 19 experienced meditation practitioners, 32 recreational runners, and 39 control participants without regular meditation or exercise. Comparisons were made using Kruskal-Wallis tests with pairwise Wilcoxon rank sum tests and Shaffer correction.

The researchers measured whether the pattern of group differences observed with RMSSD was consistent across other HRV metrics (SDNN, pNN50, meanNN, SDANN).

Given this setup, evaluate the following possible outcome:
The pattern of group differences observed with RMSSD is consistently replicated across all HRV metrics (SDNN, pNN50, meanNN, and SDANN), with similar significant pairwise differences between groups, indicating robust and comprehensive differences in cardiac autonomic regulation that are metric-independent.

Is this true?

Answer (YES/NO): YES